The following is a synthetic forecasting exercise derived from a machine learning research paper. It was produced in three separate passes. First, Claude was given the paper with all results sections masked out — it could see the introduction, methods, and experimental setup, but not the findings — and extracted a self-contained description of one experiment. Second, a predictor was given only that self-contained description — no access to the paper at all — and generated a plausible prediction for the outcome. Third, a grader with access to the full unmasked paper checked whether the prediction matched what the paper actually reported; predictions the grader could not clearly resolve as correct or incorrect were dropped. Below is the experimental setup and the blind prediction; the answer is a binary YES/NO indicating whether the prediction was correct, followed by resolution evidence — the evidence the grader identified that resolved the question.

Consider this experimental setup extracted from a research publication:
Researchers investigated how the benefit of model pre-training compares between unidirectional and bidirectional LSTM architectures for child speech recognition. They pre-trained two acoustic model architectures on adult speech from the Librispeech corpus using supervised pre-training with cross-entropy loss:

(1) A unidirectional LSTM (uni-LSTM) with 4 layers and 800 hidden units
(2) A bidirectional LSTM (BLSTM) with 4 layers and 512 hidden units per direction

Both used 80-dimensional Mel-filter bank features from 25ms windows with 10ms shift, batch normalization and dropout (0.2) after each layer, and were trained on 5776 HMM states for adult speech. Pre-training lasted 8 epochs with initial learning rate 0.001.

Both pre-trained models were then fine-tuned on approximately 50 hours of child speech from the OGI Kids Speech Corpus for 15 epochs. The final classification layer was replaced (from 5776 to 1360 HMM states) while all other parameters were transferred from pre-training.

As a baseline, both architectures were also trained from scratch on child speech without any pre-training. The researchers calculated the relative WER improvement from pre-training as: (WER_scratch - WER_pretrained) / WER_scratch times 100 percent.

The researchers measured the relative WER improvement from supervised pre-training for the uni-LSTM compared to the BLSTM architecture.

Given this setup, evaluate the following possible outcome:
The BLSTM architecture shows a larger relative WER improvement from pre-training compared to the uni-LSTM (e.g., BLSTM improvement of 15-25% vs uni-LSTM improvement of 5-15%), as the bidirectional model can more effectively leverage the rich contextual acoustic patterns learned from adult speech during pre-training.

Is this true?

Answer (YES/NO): NO